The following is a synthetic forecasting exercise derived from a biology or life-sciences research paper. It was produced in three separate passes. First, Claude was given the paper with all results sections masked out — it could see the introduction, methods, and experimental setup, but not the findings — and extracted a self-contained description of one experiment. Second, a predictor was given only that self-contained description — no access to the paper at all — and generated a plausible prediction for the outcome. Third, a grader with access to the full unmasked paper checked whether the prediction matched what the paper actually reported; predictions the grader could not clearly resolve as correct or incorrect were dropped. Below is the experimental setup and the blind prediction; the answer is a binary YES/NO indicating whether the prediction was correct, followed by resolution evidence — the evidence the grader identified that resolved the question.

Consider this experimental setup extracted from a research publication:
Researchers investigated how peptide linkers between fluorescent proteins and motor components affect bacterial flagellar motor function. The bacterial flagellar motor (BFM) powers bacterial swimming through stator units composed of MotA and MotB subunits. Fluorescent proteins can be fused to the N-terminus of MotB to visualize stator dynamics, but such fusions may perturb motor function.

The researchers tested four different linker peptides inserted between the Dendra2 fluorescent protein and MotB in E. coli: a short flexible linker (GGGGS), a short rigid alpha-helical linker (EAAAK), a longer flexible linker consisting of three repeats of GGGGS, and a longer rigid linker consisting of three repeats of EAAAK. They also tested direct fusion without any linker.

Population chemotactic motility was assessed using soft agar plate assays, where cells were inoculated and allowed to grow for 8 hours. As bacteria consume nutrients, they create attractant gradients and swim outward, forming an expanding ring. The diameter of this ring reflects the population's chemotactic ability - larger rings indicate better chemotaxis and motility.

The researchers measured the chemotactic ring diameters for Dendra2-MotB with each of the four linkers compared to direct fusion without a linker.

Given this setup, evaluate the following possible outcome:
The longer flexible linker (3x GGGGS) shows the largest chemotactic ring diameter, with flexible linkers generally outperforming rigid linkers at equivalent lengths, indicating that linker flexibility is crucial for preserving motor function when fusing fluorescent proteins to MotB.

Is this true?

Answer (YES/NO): NO